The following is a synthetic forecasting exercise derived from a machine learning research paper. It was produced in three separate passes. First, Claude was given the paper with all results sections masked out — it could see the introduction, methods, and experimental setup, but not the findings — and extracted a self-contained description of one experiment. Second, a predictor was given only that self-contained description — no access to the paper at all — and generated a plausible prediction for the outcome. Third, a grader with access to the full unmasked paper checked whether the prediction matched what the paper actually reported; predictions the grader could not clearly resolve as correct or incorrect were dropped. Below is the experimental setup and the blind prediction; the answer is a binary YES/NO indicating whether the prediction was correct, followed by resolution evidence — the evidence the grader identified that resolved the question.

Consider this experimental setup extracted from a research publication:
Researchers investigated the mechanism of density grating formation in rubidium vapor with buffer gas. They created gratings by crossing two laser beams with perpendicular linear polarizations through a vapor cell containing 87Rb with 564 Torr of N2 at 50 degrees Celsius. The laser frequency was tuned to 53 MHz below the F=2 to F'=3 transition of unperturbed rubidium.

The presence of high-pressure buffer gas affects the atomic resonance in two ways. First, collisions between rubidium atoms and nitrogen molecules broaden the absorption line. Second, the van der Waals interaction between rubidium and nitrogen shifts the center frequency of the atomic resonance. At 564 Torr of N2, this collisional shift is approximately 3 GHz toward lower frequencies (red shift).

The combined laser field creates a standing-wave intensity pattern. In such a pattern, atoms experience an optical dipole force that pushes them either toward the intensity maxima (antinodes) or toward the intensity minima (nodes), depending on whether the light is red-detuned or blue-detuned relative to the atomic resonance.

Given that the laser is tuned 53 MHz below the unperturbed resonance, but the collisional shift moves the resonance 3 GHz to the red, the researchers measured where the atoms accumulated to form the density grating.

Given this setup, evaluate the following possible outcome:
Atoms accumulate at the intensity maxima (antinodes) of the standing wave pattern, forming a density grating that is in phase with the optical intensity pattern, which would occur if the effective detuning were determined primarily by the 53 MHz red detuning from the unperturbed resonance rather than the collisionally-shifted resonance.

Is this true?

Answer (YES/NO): NO